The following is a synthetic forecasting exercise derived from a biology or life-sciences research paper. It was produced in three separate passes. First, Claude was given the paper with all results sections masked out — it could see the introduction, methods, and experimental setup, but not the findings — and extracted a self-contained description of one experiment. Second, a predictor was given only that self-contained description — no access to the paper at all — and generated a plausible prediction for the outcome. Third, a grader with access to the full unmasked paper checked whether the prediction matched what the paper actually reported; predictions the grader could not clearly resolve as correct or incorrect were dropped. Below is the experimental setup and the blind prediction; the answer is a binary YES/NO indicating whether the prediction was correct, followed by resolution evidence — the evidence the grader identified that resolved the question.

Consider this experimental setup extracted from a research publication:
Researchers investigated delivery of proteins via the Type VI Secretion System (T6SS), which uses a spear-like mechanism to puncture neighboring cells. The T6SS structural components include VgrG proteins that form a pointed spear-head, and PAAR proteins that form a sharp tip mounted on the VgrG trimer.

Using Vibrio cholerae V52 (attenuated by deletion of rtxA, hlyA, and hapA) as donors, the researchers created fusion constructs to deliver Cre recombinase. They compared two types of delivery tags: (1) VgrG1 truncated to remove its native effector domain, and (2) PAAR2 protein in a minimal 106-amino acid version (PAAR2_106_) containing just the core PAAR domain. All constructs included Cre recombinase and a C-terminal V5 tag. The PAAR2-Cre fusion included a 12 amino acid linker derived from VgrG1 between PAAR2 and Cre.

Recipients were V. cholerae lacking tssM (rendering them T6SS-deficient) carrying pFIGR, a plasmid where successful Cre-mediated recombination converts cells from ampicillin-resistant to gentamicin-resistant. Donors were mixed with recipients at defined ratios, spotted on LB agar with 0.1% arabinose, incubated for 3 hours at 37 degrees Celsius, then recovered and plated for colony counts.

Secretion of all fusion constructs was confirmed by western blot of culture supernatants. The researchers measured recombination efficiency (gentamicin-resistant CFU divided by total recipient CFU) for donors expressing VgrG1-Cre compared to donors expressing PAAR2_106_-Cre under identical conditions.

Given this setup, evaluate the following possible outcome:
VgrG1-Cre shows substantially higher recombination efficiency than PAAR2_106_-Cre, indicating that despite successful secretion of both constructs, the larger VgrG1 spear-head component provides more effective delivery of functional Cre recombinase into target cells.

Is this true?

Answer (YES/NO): NO